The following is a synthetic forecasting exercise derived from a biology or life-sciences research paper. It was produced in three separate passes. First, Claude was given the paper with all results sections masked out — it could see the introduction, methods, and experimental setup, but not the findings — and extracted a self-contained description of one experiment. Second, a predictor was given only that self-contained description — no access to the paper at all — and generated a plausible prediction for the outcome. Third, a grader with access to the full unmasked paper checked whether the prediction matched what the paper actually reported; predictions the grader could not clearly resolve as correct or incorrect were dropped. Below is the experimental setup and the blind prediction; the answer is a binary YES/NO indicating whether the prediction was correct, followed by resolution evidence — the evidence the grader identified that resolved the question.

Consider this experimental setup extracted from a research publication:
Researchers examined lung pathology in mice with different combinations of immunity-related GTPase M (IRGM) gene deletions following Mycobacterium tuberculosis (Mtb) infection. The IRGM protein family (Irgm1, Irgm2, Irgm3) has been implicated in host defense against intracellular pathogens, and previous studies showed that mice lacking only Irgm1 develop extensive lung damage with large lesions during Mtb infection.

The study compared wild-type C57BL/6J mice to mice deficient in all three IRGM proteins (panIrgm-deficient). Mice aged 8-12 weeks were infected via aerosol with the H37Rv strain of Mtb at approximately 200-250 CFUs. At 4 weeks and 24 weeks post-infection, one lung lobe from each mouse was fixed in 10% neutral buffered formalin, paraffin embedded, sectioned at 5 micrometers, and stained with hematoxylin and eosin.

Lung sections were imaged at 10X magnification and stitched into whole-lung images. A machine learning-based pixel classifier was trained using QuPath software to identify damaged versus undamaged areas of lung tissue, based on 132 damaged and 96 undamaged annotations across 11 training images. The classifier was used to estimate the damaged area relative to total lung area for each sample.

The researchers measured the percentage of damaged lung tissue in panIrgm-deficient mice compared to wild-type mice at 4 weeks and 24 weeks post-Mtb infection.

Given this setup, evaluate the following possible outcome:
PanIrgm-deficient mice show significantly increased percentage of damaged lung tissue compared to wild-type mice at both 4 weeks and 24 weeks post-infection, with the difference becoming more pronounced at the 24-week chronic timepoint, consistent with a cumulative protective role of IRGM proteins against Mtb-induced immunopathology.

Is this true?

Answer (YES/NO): NO